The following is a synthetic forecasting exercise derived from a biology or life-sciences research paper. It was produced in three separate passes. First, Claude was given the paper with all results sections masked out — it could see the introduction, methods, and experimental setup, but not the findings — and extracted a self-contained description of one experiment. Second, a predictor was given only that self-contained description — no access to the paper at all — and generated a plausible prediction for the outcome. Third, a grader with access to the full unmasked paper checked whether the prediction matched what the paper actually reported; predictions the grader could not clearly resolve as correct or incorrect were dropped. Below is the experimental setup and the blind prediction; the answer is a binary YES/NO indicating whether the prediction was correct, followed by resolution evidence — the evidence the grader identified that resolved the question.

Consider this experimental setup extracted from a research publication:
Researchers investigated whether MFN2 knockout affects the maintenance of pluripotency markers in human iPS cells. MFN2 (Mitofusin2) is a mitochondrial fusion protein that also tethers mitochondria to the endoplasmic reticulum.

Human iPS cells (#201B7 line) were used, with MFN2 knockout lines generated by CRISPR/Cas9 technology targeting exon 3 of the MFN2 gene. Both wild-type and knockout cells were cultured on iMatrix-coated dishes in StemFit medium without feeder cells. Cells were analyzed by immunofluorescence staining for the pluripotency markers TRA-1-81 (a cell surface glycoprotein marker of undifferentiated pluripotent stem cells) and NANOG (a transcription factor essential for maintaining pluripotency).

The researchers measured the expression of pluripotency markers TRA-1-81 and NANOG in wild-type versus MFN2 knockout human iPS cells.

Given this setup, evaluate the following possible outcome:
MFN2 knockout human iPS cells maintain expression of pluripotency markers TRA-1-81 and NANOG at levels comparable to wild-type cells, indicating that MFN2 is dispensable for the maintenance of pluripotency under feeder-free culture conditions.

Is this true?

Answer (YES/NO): YES